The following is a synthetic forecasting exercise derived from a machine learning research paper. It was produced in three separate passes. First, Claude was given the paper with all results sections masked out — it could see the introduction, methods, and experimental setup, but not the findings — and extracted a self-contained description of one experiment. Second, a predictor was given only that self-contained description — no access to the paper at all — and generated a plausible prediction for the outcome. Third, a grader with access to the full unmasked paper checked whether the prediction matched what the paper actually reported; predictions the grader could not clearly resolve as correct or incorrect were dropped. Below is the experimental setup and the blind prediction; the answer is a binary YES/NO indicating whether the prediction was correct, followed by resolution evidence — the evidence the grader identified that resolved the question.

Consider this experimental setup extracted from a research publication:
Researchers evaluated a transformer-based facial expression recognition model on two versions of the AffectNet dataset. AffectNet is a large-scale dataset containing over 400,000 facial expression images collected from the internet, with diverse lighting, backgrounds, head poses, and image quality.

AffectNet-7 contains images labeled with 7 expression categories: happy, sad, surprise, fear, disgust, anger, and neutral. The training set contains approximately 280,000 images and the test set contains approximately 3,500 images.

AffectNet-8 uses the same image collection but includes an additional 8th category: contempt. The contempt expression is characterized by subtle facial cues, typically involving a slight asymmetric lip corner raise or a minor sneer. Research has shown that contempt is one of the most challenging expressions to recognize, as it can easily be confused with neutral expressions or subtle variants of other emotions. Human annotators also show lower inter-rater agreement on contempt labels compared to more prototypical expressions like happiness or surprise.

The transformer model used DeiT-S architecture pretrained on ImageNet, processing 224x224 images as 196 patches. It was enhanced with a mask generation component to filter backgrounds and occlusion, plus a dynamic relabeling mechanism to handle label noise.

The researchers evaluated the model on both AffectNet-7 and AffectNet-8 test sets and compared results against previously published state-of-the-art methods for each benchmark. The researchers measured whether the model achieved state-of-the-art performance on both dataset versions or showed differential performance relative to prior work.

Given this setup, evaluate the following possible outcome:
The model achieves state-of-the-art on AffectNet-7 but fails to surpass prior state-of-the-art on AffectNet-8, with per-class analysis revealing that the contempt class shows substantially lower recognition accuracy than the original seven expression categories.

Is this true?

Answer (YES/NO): NO